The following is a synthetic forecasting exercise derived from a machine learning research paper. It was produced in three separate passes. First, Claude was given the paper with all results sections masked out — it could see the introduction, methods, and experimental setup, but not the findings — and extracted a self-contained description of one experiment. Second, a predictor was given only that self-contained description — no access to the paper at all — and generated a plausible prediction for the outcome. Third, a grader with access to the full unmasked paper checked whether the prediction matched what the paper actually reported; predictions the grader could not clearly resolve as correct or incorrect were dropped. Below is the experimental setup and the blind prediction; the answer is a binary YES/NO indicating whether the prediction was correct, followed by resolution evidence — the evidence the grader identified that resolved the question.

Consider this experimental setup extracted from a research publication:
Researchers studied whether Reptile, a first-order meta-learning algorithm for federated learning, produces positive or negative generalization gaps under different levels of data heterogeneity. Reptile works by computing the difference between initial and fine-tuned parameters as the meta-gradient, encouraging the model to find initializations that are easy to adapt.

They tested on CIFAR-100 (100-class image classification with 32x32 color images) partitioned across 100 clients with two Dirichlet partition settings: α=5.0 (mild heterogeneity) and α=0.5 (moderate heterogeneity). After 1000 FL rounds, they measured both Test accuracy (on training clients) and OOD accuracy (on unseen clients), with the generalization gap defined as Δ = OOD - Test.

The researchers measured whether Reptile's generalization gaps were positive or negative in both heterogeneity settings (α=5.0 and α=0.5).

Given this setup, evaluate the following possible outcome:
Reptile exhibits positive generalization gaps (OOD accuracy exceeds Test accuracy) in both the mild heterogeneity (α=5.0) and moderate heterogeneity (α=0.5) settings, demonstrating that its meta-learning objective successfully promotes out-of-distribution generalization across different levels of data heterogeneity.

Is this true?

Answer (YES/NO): NO